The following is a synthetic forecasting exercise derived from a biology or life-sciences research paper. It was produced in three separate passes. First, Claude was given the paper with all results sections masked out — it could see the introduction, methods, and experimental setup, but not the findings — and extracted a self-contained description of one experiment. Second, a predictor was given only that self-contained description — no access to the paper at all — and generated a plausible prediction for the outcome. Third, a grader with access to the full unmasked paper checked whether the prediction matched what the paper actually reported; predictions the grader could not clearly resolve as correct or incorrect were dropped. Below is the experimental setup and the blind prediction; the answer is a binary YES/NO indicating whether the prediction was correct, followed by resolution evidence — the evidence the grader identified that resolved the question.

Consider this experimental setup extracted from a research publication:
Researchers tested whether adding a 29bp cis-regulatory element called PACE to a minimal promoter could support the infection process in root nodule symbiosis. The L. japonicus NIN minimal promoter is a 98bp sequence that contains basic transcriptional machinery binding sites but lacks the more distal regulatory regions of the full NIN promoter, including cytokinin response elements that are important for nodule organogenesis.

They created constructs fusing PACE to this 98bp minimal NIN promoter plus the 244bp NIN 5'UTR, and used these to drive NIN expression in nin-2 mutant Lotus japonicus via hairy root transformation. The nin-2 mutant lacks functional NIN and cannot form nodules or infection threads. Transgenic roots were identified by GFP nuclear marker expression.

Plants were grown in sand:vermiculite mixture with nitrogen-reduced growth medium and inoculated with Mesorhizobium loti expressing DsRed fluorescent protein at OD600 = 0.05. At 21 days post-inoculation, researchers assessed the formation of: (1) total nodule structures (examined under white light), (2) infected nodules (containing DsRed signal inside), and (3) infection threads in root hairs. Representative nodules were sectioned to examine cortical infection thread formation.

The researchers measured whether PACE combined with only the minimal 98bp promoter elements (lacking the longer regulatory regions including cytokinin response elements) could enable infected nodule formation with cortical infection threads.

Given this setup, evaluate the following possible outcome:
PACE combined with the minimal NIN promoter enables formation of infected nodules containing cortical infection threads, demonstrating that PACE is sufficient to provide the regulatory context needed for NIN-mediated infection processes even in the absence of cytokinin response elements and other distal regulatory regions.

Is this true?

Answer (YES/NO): YES